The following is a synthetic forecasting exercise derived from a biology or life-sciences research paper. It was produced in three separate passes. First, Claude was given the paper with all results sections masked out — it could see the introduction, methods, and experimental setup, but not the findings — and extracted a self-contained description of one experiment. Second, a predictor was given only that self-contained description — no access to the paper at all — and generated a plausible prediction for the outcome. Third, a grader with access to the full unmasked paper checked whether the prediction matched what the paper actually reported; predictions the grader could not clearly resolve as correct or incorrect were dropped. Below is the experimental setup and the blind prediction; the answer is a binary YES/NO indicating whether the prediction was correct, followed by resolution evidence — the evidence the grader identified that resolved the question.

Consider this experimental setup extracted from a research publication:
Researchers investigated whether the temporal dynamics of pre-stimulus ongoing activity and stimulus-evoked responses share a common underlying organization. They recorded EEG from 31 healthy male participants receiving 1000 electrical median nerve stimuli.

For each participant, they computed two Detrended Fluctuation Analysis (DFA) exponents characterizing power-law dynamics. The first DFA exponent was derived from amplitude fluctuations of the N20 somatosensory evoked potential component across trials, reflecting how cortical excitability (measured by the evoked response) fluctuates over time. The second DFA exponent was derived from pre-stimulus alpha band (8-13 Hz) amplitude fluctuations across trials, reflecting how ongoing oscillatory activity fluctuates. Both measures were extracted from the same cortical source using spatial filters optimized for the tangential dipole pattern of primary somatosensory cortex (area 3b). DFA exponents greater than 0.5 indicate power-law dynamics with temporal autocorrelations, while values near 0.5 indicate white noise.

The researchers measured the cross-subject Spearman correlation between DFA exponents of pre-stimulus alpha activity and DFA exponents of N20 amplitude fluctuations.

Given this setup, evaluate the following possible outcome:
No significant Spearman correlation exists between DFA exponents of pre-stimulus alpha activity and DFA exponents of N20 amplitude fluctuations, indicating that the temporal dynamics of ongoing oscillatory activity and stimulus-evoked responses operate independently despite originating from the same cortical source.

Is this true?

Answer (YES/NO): NO